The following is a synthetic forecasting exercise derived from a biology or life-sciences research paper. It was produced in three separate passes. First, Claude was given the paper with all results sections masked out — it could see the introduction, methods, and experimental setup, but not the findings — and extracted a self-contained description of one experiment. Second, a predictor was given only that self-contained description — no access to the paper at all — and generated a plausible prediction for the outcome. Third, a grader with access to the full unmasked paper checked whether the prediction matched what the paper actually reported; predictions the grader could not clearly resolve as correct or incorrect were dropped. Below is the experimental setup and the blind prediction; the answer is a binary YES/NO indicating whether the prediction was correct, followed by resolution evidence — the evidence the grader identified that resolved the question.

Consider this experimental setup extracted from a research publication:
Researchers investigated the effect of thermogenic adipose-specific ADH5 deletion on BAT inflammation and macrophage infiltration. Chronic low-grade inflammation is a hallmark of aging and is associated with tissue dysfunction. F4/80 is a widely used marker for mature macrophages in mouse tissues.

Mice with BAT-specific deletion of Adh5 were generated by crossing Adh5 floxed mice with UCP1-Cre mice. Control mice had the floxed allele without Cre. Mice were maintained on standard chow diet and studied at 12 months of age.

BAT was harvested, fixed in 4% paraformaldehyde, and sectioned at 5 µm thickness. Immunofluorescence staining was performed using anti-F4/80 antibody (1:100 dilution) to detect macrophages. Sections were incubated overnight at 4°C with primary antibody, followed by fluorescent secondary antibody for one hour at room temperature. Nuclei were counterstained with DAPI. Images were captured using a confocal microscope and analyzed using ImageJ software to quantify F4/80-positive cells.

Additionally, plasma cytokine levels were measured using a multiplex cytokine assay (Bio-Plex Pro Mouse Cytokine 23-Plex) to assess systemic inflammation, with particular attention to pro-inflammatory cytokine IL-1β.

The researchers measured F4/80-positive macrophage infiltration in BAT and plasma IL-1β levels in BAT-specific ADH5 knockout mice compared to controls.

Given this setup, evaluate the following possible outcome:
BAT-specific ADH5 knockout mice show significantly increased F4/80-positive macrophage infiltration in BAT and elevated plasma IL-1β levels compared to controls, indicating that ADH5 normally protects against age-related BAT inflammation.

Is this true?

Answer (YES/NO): YES